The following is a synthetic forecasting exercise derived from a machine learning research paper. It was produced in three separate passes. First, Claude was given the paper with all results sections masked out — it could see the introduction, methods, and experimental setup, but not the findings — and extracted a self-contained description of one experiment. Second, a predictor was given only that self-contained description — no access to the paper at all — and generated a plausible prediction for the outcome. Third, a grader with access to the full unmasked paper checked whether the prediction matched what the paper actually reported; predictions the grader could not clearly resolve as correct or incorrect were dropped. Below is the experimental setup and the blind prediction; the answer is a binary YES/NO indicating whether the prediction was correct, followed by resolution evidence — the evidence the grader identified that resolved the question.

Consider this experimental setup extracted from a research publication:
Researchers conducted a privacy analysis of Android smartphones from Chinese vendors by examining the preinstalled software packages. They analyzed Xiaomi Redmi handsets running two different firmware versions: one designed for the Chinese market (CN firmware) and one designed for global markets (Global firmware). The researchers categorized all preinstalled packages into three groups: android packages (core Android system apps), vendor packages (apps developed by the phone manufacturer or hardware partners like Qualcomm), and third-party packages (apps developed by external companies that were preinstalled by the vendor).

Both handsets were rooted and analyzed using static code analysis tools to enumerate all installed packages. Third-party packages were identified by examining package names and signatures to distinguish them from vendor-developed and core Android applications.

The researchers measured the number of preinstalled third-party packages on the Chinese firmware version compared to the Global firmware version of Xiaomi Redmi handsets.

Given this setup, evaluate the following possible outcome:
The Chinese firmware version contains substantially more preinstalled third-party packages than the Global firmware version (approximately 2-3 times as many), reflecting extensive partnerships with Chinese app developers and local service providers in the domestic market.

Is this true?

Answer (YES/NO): YES